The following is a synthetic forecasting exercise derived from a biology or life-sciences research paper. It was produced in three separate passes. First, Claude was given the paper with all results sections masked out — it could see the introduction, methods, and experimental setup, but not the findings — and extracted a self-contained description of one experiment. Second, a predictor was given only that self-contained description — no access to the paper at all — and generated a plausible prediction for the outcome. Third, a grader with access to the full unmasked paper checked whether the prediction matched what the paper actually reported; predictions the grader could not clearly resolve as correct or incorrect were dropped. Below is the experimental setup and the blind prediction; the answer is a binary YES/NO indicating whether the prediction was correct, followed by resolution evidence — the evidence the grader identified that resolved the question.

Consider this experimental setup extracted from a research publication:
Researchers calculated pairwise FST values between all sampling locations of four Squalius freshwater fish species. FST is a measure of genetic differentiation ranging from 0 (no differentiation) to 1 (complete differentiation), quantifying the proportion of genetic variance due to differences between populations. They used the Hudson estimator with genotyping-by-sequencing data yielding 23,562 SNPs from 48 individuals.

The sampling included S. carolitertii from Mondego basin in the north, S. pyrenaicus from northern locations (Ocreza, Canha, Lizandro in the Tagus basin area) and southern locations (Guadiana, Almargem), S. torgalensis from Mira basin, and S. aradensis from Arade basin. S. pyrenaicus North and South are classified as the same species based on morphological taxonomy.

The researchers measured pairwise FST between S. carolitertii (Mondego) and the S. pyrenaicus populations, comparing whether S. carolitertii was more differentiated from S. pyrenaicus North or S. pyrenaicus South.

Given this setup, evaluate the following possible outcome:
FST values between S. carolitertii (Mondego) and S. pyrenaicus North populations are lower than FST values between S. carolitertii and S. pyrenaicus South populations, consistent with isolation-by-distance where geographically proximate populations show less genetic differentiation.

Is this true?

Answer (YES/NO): YES